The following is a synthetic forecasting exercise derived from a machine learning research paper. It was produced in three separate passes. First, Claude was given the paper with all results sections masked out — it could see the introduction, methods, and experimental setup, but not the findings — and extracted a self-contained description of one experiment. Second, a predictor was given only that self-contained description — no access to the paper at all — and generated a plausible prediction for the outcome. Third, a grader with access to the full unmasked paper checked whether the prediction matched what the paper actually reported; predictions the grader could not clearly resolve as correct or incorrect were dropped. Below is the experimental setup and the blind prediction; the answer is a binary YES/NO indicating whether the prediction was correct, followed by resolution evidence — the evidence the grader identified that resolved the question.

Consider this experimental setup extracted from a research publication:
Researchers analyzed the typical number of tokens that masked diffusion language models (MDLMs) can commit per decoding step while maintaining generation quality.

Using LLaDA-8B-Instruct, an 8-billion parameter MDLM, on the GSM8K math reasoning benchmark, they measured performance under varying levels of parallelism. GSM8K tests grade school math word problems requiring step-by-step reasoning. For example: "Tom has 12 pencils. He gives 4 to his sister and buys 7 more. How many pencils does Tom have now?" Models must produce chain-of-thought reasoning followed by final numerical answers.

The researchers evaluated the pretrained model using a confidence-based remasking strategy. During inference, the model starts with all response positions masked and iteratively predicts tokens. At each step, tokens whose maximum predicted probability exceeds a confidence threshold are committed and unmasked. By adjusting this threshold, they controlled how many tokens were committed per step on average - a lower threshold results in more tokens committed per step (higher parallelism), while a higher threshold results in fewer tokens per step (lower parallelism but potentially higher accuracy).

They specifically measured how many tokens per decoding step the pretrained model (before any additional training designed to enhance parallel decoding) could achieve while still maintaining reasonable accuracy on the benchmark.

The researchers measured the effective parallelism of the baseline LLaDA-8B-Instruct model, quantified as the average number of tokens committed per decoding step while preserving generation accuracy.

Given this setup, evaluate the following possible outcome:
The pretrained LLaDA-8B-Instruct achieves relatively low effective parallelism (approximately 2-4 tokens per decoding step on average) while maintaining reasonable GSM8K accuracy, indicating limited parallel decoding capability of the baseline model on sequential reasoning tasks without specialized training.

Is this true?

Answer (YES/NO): YES